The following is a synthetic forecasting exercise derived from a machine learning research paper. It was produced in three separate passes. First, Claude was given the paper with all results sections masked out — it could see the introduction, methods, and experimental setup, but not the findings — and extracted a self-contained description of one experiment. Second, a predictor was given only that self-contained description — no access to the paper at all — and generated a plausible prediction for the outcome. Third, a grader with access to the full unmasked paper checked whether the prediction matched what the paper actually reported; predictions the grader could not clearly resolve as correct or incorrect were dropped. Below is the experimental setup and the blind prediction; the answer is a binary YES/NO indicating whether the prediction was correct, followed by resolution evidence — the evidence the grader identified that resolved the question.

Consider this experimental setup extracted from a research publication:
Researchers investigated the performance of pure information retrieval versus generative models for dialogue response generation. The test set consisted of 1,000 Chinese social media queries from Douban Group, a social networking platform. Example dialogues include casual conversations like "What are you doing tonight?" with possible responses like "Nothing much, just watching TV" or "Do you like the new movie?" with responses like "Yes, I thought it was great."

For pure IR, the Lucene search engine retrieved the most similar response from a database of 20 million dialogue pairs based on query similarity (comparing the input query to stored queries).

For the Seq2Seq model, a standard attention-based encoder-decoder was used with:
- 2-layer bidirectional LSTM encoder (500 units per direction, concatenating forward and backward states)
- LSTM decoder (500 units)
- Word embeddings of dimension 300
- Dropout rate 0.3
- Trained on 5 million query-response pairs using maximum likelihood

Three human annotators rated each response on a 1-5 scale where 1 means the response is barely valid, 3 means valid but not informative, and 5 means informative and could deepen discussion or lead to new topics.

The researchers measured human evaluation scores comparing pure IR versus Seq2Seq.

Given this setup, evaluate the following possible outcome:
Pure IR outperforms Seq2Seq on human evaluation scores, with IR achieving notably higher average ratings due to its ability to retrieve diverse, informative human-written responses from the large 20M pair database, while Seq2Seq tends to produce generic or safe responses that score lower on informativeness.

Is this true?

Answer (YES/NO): NO